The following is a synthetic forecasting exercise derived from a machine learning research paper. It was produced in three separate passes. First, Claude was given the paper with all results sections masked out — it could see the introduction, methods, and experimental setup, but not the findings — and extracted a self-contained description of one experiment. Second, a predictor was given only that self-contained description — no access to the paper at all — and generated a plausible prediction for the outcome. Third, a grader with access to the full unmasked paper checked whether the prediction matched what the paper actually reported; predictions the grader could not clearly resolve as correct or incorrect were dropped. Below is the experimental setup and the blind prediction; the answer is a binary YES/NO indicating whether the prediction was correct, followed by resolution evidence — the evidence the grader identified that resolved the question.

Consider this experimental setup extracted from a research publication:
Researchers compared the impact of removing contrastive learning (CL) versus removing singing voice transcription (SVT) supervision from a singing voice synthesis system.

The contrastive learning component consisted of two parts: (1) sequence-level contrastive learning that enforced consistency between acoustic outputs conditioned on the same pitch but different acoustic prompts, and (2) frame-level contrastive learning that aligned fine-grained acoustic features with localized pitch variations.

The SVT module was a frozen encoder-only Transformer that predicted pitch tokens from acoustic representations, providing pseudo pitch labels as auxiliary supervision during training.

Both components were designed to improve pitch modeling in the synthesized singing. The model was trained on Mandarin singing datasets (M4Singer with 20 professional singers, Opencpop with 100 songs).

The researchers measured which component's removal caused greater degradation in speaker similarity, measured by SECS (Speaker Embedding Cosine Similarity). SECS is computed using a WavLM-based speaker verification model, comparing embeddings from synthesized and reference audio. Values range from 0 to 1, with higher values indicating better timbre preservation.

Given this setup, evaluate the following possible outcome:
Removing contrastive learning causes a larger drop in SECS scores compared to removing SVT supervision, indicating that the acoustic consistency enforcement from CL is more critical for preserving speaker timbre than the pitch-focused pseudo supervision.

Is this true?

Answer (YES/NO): NO